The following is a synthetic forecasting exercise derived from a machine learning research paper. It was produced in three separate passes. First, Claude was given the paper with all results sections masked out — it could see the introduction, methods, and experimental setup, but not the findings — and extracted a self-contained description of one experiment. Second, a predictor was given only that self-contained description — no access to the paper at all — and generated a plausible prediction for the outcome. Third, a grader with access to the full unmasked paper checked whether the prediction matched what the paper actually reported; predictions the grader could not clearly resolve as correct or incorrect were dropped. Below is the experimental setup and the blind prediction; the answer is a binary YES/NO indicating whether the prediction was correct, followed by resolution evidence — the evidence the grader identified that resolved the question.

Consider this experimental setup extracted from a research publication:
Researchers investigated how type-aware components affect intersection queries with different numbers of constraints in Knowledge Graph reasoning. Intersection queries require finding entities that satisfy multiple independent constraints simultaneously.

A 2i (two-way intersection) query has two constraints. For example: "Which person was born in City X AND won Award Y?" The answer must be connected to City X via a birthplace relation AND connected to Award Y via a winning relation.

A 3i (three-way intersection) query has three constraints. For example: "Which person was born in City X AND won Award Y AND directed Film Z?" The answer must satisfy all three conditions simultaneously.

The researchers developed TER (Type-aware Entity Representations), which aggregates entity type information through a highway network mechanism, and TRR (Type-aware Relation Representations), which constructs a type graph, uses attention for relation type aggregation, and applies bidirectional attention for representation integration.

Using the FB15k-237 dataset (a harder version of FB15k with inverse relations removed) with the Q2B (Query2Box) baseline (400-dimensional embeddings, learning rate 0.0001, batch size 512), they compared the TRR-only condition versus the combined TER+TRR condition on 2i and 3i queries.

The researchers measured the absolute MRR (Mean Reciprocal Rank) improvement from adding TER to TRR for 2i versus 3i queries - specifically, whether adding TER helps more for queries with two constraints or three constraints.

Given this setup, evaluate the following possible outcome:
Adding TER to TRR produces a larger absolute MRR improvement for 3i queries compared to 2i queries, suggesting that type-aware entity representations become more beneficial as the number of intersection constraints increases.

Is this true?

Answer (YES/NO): NO